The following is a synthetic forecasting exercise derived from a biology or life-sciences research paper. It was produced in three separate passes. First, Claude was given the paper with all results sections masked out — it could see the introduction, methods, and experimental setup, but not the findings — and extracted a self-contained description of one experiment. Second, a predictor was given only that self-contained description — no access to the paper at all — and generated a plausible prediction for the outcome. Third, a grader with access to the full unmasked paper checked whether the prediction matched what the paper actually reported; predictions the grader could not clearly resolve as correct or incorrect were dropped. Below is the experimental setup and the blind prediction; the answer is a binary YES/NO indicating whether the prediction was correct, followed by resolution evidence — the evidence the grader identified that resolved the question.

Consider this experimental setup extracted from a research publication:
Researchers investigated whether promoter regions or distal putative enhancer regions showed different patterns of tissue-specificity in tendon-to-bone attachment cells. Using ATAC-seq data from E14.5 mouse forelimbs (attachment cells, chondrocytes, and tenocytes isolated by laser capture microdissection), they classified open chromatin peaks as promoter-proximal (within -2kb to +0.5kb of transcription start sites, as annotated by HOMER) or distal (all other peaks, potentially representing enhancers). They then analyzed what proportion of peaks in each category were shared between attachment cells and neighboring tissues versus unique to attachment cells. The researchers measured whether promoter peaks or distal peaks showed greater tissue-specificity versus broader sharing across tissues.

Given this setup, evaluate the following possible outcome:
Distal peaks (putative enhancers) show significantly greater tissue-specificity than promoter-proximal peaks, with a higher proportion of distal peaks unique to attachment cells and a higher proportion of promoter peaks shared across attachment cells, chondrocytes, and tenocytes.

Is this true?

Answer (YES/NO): YES